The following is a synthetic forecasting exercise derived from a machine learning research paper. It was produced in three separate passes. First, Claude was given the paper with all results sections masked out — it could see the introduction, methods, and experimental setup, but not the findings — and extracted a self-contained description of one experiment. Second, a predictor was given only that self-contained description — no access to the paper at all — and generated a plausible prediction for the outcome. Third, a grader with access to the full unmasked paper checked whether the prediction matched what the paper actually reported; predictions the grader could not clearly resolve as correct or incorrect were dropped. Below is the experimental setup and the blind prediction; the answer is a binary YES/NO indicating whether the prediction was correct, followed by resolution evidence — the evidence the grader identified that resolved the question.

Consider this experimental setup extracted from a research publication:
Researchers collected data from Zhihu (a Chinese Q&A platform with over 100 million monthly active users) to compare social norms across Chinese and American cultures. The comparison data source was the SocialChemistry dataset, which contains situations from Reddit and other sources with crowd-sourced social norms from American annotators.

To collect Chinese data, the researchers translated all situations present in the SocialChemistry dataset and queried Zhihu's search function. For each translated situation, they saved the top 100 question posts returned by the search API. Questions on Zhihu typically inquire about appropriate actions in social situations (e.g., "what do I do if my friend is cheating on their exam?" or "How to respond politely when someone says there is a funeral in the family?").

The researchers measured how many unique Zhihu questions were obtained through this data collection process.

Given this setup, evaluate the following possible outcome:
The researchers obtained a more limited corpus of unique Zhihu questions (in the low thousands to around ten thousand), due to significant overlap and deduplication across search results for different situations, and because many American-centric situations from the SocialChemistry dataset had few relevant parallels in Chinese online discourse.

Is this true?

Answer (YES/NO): NO